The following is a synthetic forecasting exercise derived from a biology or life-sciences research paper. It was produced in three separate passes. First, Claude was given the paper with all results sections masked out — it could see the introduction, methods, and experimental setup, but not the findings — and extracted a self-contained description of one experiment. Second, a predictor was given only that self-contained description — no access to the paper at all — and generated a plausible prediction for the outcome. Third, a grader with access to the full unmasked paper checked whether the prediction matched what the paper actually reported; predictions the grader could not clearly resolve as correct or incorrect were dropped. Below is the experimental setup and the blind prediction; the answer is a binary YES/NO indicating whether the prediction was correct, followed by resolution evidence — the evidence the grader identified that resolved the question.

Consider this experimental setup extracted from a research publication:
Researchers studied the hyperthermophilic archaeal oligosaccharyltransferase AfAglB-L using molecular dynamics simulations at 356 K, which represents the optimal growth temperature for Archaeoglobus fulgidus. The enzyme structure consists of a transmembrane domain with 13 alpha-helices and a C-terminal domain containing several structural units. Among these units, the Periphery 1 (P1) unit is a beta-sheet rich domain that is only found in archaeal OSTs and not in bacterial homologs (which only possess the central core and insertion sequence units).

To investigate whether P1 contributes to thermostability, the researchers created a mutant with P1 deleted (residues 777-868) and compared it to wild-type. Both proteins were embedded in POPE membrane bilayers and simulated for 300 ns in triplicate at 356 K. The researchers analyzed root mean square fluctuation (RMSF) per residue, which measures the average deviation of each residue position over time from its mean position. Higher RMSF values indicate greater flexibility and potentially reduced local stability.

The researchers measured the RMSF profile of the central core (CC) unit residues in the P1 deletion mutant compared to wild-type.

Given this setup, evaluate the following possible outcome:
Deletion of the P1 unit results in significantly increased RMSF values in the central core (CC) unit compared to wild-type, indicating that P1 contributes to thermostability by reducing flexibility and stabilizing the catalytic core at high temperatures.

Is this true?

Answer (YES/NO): NO